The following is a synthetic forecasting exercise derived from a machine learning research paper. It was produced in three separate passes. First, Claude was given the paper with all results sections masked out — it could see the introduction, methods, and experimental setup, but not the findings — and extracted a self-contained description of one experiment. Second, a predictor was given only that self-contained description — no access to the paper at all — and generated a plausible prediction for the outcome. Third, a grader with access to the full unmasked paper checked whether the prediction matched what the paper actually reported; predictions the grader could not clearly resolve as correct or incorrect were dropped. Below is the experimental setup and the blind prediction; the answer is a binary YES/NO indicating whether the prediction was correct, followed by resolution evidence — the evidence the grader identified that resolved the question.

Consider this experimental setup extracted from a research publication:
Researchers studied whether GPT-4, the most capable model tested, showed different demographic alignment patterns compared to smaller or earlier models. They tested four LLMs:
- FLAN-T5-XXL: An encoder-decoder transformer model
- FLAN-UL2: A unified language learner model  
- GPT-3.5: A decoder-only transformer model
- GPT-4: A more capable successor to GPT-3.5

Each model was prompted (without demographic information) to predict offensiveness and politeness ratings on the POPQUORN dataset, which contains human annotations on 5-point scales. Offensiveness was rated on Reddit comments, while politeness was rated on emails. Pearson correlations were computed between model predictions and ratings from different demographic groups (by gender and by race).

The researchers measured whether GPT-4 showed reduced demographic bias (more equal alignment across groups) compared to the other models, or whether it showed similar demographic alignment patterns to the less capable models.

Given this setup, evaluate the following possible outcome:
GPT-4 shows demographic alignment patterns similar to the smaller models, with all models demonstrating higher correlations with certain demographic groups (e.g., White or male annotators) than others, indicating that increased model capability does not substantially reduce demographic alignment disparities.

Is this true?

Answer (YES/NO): NO